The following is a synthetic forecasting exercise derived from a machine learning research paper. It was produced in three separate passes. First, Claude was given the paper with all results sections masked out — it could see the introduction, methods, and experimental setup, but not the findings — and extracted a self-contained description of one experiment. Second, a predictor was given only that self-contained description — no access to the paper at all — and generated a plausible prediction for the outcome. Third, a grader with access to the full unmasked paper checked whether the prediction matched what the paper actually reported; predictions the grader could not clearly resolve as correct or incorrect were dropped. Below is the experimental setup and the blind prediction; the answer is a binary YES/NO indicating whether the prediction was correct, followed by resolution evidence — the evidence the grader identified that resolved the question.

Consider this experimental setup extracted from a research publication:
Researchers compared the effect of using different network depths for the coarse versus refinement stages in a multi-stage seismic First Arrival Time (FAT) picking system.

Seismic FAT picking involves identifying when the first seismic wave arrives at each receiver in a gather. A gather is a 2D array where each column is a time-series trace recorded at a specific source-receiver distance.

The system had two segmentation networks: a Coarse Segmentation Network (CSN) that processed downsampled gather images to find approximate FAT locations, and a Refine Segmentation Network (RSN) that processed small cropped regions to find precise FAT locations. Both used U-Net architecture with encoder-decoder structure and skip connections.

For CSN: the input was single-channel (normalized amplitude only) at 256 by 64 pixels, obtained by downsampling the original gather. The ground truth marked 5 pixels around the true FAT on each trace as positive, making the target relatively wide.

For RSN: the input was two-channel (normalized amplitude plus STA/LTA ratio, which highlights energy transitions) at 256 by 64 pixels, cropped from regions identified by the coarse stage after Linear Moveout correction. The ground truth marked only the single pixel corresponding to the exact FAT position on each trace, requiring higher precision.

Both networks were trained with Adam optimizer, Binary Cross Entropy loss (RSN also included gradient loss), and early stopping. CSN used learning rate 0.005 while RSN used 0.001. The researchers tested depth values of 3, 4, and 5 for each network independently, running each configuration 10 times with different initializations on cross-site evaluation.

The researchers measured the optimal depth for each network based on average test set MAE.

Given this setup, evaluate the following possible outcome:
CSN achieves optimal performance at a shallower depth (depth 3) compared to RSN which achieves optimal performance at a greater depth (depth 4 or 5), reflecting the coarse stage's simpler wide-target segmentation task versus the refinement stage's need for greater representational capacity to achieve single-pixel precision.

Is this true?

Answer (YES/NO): NO